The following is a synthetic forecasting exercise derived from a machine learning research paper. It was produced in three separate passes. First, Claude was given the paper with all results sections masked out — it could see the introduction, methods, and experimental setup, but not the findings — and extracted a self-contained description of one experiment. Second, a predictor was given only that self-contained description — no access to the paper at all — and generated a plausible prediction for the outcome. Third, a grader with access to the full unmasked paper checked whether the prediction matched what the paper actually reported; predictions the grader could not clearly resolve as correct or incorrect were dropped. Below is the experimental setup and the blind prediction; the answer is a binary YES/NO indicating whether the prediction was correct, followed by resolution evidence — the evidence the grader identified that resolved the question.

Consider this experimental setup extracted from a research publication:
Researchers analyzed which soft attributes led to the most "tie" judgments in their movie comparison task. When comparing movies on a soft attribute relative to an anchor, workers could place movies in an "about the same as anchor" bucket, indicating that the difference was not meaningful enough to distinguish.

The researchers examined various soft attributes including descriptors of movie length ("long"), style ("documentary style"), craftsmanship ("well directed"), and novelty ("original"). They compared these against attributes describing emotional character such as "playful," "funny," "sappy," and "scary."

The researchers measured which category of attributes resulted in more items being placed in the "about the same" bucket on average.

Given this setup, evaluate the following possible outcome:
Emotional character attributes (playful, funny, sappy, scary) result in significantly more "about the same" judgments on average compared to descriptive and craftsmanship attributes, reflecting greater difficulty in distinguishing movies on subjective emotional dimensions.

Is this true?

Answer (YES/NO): NO